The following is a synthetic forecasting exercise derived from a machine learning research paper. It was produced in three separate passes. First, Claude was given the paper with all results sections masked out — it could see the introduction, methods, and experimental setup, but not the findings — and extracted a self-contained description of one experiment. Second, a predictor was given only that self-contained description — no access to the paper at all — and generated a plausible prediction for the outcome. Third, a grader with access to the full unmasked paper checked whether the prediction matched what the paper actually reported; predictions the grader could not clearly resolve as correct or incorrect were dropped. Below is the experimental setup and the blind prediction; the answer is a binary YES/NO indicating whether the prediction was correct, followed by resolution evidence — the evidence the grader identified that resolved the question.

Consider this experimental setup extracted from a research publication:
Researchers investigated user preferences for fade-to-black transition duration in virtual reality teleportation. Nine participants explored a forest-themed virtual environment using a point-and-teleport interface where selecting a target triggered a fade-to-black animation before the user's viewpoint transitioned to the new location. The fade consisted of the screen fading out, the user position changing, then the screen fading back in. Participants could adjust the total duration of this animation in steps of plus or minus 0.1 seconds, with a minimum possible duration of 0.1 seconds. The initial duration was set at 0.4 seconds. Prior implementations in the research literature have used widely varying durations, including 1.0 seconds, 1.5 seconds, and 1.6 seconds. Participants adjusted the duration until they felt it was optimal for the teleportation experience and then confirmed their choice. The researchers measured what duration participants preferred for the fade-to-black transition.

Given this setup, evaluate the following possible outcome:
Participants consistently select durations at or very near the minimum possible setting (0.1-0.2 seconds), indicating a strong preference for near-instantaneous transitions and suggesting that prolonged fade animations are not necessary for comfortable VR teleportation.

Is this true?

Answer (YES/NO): NO